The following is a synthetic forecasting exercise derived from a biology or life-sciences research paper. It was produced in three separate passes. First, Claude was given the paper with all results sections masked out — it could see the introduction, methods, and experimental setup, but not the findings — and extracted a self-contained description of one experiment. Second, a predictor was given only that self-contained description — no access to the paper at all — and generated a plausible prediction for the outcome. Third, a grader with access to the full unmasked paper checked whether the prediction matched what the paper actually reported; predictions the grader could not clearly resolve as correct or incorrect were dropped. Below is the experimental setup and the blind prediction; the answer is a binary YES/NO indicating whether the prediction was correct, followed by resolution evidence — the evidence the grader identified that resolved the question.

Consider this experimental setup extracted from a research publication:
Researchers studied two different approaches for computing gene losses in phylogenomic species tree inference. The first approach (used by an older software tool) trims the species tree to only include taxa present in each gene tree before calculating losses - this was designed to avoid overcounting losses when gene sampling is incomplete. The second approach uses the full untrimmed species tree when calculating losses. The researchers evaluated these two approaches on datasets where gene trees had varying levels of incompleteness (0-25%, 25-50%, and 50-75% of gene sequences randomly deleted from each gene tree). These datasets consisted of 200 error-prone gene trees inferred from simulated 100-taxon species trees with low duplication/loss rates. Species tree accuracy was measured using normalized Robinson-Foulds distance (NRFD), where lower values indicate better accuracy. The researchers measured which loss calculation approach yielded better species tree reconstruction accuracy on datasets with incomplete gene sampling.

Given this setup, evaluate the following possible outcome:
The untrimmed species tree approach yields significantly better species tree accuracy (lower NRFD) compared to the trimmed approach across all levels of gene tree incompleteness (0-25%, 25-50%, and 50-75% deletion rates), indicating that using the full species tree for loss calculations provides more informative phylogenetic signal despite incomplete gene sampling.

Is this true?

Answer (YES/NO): YES